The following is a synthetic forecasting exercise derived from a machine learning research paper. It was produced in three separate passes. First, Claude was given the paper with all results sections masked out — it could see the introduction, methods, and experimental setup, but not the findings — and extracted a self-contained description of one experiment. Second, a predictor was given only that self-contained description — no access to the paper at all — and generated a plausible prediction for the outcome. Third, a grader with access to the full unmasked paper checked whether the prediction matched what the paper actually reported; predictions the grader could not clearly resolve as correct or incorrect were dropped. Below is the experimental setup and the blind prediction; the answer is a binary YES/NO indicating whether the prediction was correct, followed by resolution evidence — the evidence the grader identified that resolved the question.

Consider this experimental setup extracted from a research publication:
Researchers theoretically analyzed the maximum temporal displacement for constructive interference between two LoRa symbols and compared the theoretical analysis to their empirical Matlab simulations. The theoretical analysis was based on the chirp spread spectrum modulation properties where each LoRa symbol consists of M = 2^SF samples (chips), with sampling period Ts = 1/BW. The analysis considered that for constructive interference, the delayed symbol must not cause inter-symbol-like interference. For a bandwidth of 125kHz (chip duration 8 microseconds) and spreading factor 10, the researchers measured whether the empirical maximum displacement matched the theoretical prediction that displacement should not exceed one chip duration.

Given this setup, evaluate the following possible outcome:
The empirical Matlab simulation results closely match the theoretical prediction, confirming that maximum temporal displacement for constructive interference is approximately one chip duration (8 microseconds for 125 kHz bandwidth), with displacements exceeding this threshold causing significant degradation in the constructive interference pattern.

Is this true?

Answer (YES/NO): NO